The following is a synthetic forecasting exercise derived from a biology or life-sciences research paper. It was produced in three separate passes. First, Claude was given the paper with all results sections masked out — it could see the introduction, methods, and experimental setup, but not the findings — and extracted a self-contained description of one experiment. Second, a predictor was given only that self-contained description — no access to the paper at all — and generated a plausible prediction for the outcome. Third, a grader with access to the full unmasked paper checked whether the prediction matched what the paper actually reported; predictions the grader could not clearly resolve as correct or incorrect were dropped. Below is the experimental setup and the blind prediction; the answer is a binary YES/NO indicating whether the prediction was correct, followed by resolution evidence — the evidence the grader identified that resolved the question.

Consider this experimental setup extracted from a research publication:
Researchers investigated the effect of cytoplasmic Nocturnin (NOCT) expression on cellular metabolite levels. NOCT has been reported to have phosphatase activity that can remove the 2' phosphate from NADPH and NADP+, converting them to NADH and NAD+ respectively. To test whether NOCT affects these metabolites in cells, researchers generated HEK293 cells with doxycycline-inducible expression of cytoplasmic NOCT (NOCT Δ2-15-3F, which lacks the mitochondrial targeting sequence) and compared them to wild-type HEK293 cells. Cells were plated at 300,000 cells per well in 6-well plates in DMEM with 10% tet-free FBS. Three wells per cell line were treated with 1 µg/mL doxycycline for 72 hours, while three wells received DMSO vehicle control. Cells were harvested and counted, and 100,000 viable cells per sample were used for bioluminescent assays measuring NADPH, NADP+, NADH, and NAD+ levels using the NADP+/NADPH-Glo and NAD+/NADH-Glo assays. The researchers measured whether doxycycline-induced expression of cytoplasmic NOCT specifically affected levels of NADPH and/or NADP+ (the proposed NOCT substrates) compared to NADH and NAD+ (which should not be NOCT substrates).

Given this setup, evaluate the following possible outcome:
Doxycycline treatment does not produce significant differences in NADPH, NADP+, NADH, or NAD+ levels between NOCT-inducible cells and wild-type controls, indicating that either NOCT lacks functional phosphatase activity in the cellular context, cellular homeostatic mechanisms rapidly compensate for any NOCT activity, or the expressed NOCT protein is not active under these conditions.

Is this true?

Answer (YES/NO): NO